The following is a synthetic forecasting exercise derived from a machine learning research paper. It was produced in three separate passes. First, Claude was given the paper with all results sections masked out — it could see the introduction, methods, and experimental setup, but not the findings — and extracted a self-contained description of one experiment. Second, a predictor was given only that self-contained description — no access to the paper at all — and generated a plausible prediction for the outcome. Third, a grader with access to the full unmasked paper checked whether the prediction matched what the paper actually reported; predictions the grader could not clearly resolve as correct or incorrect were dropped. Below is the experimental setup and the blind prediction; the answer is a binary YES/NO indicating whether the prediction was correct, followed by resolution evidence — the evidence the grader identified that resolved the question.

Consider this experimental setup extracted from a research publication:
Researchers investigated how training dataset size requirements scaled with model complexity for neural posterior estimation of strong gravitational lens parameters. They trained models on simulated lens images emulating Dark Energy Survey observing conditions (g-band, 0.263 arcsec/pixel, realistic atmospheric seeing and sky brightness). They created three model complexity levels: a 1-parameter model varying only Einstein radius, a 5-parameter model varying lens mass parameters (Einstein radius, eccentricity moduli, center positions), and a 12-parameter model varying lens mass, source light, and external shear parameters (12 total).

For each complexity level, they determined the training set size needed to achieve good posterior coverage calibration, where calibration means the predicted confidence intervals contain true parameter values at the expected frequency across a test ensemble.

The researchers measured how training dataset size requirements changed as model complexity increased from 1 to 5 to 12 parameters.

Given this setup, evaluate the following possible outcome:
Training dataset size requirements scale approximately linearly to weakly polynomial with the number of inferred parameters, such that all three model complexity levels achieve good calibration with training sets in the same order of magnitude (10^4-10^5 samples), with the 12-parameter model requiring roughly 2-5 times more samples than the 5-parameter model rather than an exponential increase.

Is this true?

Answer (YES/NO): NO